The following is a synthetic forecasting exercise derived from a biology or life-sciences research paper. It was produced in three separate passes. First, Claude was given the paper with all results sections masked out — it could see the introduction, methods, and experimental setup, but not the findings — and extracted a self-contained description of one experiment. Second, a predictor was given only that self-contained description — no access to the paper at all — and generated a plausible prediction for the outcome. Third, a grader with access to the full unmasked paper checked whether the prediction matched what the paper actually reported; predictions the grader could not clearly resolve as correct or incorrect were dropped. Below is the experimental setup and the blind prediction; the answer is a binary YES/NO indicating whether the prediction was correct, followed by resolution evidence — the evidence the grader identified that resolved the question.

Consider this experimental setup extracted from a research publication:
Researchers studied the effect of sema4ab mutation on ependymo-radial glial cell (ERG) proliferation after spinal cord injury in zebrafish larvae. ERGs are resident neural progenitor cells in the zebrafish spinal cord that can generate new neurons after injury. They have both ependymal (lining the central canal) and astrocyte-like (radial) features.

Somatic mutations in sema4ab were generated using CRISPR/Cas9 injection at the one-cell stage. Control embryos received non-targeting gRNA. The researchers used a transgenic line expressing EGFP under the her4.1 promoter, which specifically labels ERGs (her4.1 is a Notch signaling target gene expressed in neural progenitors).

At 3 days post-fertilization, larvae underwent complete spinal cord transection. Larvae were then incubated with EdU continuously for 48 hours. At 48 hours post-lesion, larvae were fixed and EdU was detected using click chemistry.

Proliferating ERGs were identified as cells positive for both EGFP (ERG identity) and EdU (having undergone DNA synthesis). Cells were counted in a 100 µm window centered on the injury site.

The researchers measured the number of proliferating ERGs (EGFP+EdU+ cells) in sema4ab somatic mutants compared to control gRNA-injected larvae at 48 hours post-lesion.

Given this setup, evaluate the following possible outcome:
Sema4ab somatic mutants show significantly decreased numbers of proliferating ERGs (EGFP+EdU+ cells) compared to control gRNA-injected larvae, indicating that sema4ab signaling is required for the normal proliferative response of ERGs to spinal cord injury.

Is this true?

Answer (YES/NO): NO